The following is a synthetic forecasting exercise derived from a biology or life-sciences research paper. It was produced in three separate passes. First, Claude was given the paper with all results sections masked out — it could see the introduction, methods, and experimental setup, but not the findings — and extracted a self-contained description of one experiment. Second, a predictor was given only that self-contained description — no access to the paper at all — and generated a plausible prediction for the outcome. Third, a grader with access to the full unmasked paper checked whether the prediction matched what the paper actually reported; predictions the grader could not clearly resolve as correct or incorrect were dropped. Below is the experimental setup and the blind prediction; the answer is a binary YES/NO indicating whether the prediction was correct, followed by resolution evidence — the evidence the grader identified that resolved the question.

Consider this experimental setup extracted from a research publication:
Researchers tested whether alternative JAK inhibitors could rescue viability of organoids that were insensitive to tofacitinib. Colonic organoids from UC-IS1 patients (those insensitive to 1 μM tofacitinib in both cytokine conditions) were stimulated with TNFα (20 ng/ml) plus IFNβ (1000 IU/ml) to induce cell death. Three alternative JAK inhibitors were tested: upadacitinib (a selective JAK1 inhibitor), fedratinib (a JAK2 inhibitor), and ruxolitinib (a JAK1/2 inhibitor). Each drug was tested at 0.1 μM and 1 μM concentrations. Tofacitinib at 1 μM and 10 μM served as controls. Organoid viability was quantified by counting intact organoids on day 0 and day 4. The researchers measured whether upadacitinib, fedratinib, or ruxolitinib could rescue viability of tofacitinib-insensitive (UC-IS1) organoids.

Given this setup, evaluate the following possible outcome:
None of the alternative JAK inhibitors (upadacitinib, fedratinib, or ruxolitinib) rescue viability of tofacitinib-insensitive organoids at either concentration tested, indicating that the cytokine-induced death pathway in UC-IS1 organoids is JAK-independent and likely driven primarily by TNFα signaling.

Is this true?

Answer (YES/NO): NO